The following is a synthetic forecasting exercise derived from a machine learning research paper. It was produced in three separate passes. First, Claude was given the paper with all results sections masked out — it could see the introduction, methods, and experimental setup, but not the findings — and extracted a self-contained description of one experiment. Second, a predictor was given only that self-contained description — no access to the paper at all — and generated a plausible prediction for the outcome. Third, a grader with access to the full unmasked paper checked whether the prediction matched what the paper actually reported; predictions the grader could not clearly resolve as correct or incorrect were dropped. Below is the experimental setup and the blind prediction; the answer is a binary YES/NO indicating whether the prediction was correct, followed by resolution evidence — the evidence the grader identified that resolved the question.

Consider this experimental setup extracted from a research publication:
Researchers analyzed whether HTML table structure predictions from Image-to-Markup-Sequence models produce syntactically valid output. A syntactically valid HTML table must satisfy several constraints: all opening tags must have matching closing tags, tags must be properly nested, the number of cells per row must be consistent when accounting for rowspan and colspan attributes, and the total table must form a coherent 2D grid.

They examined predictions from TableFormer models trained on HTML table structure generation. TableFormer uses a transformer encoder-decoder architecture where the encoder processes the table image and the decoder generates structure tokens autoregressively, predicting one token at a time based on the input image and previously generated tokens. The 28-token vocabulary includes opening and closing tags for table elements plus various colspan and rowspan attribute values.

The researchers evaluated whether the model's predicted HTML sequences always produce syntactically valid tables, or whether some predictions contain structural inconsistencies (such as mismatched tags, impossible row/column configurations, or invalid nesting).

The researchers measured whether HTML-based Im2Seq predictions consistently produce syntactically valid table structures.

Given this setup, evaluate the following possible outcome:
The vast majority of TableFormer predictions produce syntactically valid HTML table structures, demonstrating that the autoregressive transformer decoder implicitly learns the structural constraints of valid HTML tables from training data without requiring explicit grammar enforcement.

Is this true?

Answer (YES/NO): NO